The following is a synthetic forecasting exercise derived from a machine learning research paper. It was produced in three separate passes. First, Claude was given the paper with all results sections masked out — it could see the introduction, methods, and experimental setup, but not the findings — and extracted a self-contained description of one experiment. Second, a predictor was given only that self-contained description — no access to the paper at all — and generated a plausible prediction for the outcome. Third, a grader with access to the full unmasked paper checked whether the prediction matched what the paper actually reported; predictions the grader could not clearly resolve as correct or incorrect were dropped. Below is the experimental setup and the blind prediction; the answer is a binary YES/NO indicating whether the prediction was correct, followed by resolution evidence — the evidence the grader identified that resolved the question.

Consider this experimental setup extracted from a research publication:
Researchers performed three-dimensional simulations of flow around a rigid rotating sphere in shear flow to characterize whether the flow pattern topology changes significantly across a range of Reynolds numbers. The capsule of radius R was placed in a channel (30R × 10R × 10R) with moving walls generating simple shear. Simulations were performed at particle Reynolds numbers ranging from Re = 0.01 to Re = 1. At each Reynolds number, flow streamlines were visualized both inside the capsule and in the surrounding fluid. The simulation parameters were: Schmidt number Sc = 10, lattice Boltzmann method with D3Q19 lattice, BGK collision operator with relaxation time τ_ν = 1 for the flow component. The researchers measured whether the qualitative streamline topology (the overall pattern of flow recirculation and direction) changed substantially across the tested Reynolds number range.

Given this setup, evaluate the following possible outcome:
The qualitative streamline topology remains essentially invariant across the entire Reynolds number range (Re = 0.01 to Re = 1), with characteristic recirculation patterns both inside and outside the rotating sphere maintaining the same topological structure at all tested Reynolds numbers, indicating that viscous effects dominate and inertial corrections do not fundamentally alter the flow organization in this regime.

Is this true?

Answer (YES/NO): YES